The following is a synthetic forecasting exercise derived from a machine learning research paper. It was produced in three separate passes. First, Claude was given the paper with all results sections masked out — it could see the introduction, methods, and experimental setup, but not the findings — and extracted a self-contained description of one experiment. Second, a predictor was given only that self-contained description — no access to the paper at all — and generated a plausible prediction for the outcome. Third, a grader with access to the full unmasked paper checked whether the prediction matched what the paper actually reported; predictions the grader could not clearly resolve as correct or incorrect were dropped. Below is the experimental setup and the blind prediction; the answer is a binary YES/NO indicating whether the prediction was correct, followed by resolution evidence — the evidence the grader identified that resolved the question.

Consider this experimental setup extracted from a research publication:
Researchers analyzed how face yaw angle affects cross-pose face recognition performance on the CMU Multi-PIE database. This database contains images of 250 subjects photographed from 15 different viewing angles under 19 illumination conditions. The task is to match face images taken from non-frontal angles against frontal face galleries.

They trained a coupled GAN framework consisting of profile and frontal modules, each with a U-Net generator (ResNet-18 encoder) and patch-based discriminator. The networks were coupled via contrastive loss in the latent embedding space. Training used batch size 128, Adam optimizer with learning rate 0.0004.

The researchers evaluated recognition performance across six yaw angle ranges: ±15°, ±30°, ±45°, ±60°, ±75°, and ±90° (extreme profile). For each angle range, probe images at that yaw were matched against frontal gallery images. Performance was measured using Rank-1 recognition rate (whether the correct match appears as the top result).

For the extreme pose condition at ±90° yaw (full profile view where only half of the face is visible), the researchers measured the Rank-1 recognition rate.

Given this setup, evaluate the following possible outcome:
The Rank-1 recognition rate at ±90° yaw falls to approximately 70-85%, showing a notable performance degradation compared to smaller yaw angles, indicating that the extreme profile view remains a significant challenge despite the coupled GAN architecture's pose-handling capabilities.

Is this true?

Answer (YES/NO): NO